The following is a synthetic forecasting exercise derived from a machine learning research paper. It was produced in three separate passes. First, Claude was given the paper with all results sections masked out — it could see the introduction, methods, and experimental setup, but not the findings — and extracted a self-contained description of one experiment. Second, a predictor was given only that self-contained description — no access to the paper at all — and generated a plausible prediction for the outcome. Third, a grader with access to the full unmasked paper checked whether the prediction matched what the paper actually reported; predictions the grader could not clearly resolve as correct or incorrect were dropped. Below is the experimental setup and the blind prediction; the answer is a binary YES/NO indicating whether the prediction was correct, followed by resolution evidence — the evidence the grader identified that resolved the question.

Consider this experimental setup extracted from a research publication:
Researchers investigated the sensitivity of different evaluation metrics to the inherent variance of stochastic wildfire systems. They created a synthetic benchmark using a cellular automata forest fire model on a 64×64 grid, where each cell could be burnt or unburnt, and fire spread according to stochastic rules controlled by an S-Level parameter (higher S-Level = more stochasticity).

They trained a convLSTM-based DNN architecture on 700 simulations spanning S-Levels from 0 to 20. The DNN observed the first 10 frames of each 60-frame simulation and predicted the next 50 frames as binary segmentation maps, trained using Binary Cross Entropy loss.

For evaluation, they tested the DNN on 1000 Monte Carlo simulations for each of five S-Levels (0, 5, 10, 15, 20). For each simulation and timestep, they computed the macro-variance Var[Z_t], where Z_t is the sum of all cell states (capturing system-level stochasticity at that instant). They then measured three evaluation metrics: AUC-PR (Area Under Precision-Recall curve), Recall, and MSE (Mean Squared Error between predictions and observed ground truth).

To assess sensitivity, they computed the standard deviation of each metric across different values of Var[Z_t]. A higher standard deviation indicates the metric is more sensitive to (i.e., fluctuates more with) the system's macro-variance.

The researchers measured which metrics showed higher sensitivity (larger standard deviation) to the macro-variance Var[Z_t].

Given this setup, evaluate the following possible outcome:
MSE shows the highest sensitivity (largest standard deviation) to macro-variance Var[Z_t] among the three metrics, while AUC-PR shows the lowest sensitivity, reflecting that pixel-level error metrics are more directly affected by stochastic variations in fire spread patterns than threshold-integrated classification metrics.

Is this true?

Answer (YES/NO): NO